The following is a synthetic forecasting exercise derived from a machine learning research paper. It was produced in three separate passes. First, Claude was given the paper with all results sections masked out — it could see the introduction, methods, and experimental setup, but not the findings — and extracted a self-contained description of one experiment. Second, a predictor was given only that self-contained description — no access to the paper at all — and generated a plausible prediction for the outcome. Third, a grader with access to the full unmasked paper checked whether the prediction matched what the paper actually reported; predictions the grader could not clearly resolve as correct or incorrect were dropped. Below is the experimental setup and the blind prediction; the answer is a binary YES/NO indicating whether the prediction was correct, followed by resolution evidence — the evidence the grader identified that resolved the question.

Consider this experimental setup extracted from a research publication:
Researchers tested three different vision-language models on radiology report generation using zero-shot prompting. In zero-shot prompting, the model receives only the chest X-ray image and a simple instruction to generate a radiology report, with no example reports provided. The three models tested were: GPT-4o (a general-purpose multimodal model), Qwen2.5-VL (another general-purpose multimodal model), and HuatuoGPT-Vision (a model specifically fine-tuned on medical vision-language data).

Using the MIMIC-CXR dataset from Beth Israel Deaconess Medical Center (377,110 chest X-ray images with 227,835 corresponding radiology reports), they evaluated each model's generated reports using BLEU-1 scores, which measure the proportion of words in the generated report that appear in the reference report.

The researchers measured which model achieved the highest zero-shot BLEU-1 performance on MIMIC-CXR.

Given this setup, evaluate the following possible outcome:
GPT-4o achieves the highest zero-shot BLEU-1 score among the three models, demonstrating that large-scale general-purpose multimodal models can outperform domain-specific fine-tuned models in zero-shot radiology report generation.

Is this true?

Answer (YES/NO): NO